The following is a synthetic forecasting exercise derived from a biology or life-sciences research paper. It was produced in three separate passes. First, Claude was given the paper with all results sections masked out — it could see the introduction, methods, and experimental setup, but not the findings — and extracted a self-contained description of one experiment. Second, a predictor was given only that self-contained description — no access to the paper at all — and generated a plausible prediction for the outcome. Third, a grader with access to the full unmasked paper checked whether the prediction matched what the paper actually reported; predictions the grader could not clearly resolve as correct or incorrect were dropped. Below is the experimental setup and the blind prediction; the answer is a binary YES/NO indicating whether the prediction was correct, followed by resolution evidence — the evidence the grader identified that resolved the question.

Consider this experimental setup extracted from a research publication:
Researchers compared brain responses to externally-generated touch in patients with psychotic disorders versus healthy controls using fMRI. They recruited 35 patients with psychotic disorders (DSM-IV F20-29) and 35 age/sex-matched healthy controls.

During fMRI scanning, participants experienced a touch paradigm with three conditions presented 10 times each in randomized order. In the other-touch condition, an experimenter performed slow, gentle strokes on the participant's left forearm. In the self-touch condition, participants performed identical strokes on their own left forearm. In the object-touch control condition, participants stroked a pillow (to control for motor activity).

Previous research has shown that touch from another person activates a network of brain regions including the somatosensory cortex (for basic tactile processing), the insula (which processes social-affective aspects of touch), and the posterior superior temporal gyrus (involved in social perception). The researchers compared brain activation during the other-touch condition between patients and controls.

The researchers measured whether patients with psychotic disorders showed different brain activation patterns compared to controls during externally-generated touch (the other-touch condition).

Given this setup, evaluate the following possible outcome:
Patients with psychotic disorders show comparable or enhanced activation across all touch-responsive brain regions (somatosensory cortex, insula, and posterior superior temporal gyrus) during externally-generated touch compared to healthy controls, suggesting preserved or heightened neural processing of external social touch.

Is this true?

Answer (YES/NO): YES